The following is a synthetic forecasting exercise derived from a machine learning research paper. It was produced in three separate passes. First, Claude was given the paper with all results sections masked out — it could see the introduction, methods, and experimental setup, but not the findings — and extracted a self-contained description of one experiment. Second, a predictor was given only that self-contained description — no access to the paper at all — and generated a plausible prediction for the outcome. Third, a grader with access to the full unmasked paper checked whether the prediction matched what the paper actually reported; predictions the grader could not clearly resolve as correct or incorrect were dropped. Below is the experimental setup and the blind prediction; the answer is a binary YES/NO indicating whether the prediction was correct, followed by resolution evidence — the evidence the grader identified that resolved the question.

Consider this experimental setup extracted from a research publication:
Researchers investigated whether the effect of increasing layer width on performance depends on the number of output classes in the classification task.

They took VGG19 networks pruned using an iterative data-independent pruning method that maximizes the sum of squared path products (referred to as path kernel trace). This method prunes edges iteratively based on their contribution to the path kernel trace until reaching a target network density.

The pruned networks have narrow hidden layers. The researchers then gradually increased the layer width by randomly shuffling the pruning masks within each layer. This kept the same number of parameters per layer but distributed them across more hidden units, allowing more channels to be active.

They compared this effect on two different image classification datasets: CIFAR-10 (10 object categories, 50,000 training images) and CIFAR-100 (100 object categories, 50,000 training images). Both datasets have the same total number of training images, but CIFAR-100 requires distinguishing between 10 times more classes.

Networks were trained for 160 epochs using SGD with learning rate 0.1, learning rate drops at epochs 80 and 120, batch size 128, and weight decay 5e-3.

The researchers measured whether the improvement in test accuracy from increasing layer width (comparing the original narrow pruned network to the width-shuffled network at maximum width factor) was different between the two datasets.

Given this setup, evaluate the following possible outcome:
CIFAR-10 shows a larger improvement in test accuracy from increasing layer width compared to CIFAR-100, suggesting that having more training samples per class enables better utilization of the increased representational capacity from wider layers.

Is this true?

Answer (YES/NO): NO